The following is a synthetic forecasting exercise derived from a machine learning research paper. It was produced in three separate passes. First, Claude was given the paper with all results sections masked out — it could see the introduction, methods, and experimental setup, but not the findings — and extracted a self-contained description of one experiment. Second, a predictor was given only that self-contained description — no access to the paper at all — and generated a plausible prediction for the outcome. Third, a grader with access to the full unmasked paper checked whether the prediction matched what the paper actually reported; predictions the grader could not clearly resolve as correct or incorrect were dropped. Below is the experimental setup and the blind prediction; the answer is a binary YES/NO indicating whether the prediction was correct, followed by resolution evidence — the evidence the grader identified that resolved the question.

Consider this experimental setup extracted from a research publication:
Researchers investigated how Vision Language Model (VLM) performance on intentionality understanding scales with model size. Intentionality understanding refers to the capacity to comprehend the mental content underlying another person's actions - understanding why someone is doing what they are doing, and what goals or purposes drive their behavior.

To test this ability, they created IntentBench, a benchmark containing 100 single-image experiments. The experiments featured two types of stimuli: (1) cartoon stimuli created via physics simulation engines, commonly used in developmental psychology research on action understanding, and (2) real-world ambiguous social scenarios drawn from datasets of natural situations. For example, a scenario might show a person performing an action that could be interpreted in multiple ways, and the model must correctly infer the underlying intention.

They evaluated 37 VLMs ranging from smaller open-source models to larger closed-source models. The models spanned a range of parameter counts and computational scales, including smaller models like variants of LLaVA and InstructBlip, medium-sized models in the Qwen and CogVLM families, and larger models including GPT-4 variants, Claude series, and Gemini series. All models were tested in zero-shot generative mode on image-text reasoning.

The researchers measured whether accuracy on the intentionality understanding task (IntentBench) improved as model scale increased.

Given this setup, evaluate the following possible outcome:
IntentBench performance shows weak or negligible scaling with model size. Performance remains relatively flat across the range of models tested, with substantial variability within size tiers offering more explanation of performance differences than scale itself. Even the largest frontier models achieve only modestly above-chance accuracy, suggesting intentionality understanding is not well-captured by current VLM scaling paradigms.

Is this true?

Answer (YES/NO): NO